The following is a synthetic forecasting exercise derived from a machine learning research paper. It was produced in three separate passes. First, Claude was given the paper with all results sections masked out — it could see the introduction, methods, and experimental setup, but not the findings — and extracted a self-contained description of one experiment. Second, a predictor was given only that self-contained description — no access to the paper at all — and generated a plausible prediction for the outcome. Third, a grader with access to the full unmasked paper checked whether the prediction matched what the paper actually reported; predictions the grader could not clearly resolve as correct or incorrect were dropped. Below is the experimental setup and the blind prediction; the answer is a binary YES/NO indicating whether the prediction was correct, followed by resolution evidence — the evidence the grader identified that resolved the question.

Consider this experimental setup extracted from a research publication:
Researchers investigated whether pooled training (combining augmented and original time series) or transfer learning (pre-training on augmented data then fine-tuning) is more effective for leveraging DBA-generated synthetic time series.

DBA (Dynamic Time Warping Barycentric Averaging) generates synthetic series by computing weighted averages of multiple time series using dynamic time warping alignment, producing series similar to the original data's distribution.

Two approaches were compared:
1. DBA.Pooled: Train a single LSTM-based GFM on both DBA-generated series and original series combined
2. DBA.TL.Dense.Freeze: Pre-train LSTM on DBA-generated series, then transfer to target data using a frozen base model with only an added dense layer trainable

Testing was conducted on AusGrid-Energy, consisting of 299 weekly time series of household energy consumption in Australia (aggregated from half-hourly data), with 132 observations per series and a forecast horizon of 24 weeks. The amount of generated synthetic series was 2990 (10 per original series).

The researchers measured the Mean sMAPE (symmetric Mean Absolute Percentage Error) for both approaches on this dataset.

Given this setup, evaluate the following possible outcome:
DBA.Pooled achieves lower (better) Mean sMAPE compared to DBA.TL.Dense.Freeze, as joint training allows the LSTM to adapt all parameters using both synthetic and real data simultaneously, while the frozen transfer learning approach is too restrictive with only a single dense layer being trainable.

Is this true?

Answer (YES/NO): NO